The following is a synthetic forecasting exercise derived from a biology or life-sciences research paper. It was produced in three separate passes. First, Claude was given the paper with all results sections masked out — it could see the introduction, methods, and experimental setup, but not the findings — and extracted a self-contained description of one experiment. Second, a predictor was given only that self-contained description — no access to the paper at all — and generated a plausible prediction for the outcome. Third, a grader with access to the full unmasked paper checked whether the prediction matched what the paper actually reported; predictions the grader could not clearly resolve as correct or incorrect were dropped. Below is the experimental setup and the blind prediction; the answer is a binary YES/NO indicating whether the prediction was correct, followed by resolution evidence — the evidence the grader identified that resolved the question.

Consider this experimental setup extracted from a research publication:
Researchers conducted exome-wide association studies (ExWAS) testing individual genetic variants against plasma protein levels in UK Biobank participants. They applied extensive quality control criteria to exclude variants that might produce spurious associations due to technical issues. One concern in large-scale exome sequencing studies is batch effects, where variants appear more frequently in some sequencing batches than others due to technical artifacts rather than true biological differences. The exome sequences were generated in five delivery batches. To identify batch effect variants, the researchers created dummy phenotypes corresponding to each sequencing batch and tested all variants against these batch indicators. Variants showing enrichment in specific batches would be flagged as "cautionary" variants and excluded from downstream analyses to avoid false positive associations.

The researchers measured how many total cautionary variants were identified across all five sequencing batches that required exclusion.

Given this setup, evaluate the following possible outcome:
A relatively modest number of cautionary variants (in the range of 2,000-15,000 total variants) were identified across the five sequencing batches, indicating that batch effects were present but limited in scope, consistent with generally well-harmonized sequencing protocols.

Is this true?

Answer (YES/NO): YES